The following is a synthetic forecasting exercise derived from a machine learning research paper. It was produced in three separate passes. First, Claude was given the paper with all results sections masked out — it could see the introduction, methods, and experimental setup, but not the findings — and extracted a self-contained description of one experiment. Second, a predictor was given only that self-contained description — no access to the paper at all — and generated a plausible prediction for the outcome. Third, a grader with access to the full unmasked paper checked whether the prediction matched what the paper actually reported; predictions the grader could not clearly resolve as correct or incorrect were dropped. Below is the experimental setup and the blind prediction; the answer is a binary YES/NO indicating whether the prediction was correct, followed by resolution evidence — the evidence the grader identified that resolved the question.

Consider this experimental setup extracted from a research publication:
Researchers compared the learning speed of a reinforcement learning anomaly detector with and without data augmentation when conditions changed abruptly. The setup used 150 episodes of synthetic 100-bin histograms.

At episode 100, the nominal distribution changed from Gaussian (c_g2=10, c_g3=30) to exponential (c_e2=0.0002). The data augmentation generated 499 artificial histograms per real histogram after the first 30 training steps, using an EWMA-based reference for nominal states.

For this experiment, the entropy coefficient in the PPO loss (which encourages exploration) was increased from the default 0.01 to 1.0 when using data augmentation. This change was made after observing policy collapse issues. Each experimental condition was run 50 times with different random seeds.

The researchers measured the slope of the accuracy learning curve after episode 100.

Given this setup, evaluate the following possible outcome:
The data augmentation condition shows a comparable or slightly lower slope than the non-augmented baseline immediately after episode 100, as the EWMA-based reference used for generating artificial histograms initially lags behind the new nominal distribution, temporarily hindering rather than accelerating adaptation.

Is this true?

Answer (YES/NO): NO